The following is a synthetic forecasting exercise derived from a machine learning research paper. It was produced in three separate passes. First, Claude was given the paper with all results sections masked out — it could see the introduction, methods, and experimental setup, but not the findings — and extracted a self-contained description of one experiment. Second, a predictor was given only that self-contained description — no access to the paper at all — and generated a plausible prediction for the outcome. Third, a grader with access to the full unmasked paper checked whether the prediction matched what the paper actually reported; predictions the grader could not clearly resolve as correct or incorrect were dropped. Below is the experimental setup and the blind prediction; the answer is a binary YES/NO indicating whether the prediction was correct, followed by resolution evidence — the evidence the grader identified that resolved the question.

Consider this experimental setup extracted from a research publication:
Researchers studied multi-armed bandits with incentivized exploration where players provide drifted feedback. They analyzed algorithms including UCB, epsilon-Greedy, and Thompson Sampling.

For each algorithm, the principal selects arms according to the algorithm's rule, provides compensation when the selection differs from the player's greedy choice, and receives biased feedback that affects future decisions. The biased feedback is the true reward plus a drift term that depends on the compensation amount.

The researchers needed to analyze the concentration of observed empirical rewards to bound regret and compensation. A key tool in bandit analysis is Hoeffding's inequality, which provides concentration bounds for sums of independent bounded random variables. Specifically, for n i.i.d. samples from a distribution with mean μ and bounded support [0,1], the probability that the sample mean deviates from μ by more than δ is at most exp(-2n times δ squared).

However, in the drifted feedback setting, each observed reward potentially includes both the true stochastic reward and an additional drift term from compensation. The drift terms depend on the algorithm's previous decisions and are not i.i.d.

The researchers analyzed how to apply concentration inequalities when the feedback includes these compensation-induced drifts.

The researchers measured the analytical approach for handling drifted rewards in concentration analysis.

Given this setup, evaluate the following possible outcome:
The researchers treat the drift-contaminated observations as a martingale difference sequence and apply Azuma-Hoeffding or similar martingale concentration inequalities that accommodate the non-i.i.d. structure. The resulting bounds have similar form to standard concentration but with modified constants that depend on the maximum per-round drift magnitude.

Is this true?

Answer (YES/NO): NO